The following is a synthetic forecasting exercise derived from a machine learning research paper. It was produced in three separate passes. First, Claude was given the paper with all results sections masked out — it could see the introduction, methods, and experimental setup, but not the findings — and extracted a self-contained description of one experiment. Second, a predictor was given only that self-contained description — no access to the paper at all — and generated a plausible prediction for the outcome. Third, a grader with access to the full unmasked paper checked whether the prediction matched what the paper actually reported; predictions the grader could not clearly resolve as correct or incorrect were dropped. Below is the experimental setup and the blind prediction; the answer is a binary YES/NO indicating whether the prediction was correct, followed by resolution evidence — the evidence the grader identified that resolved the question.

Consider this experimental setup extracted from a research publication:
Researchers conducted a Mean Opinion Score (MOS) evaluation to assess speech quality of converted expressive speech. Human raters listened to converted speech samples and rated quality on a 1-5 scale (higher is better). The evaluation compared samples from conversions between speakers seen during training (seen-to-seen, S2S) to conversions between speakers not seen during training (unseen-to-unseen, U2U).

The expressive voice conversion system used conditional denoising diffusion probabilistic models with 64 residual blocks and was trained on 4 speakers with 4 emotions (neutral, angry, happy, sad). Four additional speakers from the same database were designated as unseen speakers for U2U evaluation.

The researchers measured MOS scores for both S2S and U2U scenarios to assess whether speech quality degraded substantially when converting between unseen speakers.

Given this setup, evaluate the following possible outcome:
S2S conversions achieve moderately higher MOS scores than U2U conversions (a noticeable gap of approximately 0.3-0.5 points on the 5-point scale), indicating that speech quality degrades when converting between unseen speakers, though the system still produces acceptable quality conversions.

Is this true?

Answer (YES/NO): NO